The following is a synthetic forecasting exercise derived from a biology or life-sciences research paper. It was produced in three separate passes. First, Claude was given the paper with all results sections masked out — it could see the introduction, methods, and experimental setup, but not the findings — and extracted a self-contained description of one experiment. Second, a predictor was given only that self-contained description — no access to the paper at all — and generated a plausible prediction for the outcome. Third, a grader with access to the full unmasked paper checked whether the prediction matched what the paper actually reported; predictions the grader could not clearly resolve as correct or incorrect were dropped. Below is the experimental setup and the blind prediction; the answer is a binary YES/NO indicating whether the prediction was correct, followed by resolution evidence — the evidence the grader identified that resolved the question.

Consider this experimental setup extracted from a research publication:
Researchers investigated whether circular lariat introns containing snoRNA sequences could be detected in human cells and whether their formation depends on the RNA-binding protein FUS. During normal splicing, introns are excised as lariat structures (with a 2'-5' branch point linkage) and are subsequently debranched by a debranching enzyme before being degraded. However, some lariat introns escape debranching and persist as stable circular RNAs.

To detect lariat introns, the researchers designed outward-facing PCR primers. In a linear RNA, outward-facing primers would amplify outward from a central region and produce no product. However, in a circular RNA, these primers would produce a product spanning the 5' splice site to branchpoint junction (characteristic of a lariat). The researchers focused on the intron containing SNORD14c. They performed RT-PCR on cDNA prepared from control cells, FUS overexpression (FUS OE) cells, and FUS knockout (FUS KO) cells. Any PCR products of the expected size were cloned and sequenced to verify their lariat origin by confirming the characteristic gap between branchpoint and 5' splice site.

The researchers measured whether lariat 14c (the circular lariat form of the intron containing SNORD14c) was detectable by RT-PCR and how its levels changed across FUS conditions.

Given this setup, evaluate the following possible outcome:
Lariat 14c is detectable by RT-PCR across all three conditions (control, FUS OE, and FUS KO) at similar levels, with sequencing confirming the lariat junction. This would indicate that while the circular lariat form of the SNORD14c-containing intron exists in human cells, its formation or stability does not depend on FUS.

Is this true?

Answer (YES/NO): NO